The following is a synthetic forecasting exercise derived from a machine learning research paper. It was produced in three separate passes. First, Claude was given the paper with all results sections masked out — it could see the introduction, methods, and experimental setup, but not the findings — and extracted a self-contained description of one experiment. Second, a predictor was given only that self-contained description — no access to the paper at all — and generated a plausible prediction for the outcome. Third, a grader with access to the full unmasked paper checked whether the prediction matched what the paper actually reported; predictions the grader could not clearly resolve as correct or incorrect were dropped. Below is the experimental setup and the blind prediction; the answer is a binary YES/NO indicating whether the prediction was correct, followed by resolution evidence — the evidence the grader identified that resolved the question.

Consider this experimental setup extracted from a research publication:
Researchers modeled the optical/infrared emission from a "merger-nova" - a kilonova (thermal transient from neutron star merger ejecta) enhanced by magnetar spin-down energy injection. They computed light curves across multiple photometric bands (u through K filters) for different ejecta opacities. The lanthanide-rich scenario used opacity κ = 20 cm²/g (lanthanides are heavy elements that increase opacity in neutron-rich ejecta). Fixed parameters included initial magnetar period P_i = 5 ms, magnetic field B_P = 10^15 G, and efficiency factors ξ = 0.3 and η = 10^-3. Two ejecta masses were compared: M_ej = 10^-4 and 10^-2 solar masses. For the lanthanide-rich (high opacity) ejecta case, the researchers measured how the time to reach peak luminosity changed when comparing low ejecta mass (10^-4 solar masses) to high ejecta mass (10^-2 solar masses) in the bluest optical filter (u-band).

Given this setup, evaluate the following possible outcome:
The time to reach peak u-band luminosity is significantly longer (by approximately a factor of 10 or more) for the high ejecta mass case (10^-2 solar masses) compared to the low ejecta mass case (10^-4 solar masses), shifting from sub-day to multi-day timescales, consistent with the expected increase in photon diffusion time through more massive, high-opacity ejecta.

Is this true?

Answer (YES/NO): YES